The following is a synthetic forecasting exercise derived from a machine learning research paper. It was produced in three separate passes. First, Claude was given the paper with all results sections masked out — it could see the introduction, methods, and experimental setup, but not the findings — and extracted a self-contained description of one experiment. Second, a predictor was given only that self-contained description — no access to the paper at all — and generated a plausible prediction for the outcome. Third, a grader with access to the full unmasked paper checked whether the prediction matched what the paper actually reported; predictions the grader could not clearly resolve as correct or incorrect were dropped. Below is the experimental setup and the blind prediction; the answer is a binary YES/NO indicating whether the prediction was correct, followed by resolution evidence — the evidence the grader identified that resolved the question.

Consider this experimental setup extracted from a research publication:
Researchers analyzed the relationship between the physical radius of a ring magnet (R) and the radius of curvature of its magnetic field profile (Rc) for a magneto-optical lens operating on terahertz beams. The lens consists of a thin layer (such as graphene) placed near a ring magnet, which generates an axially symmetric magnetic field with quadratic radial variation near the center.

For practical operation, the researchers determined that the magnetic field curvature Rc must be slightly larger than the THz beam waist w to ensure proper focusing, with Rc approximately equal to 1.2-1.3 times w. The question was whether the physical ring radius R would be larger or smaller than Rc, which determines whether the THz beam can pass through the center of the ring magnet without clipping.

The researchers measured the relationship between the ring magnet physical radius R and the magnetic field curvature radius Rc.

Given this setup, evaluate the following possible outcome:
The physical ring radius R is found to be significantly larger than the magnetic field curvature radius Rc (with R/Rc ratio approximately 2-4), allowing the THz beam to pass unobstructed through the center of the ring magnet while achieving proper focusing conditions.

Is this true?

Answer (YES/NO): NO